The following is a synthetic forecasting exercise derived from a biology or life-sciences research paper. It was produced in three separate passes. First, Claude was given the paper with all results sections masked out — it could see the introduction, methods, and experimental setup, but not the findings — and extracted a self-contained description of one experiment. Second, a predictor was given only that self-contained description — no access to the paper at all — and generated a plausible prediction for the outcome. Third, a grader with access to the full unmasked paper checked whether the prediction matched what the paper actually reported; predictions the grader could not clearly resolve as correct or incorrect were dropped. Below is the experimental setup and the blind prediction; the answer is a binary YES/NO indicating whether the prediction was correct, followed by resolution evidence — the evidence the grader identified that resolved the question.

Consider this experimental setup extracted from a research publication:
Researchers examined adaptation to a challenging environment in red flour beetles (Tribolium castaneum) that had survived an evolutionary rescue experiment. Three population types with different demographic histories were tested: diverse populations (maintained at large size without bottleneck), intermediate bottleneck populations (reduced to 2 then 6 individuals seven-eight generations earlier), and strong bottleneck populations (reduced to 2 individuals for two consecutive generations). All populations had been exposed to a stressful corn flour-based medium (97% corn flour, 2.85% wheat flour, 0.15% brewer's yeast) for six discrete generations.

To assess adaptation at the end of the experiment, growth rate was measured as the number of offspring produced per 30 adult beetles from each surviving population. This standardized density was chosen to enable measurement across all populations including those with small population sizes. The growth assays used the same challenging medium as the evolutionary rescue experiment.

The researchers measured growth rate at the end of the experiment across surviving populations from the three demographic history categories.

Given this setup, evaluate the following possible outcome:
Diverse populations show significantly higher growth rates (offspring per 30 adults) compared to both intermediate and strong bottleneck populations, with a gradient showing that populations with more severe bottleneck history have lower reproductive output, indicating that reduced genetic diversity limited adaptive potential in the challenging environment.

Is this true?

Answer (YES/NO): NO